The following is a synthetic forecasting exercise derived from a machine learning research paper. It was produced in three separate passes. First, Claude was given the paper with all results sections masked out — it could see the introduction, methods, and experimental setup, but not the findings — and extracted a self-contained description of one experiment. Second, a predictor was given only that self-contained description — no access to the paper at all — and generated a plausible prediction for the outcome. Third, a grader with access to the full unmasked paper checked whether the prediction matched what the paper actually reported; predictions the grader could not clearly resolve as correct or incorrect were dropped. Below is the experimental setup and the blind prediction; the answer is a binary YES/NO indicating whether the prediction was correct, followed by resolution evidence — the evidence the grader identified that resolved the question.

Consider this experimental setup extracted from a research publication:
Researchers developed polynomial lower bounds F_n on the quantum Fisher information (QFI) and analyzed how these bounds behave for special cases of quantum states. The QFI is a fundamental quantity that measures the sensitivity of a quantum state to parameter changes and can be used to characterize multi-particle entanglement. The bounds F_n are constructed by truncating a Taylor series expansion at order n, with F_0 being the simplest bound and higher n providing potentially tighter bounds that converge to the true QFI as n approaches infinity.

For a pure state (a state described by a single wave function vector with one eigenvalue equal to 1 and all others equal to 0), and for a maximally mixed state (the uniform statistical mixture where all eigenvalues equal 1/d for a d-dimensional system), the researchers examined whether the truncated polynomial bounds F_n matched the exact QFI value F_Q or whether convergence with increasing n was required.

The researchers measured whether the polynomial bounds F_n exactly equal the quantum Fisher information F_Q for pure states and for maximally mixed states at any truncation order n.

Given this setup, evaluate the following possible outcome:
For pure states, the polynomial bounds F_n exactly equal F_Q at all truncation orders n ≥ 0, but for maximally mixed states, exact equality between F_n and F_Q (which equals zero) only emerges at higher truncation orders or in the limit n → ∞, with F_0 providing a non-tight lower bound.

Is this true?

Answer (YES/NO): NO